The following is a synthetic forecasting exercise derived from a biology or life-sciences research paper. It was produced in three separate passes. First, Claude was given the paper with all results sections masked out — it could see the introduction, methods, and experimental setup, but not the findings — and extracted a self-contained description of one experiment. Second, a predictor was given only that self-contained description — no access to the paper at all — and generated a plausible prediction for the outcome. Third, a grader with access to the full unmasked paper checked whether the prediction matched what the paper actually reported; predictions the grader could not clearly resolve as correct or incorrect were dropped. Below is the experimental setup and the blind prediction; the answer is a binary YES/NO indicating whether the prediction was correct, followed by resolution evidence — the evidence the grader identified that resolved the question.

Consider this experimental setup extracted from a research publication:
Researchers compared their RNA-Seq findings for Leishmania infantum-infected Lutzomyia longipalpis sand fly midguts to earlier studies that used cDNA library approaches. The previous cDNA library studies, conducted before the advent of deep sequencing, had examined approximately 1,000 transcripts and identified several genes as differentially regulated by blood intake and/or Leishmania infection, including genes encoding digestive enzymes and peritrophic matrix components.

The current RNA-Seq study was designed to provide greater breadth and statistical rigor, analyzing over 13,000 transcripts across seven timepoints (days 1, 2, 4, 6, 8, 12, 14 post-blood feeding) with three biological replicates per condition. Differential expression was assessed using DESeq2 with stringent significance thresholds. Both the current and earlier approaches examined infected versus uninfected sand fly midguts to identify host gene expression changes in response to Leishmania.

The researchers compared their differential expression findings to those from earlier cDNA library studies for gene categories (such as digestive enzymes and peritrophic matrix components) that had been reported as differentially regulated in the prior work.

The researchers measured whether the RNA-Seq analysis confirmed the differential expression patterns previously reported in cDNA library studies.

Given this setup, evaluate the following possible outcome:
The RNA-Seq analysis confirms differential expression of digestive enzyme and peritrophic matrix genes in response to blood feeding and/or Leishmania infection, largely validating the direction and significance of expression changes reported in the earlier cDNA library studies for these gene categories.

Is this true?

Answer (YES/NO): YES